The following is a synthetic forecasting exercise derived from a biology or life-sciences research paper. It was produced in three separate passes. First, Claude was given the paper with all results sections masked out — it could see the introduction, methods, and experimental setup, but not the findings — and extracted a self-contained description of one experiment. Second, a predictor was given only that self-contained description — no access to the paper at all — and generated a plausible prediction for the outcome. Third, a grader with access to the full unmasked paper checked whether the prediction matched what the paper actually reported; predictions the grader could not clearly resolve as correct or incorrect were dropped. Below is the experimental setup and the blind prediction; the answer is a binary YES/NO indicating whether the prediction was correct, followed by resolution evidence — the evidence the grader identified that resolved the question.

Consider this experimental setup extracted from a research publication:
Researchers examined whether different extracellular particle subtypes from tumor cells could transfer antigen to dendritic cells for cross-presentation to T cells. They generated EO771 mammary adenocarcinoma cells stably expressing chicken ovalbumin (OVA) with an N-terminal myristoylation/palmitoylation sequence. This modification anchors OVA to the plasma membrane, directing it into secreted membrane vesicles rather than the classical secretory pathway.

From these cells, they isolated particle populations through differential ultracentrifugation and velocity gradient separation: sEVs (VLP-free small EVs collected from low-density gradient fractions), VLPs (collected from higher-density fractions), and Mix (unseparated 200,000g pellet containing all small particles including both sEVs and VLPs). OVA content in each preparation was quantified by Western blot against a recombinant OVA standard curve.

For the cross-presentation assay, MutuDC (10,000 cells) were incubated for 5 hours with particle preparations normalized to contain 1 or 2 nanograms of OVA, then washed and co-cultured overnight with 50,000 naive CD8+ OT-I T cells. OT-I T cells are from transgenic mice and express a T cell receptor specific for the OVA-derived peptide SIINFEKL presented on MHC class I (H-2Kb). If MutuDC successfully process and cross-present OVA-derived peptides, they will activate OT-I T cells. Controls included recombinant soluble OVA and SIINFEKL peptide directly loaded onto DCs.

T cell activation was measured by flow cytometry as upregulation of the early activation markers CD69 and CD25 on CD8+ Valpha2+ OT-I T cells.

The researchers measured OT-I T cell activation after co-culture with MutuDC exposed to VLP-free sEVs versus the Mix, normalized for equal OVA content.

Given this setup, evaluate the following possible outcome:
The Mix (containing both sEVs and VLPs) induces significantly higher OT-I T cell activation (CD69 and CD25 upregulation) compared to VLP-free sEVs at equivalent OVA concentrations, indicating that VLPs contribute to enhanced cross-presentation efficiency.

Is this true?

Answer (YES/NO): NO